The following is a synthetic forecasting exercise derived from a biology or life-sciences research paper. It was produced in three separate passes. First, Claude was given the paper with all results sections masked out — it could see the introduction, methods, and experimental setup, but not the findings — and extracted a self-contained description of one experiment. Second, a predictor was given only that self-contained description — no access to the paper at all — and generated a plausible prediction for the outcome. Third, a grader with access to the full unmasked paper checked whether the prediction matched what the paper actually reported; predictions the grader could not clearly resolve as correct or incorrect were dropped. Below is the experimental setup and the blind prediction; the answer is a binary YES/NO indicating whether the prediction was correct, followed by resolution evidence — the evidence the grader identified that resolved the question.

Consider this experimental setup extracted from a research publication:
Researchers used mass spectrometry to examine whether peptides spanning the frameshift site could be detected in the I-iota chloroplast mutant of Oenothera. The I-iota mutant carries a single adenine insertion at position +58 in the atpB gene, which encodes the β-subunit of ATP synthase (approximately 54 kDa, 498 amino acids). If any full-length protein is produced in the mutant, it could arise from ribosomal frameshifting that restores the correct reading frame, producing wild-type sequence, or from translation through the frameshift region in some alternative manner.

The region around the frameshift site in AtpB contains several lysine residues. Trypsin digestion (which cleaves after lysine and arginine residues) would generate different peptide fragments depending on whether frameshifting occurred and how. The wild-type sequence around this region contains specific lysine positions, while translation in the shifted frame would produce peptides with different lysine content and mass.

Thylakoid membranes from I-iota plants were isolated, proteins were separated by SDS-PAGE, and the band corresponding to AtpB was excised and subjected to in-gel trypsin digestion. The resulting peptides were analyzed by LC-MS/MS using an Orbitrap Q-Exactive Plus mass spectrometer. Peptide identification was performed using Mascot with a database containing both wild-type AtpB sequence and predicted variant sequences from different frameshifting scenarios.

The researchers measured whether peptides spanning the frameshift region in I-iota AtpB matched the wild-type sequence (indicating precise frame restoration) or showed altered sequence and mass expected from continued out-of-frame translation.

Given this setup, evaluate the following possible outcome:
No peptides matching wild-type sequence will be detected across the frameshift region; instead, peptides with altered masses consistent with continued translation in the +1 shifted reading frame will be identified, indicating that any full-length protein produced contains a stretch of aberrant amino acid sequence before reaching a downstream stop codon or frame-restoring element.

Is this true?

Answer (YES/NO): NO